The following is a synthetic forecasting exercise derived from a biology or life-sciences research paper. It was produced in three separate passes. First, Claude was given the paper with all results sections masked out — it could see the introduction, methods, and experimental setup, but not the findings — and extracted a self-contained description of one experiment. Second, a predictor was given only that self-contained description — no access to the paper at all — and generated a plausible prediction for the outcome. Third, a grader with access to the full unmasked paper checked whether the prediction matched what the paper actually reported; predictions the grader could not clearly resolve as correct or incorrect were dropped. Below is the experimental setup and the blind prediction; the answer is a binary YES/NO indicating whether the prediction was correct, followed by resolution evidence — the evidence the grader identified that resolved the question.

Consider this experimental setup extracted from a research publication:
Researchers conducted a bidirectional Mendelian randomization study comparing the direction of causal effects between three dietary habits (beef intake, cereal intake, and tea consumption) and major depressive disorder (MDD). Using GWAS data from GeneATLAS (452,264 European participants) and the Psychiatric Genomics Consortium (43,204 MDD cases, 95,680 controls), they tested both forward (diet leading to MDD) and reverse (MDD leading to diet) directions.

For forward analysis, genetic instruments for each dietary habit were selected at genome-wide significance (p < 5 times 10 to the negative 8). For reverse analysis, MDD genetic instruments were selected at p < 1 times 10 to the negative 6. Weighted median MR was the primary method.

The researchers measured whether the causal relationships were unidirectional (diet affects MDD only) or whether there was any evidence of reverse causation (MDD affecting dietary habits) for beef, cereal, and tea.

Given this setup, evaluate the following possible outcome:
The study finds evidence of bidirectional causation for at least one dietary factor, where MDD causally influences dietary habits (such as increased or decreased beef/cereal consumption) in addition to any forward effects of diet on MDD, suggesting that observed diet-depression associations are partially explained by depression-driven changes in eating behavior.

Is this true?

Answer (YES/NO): NO